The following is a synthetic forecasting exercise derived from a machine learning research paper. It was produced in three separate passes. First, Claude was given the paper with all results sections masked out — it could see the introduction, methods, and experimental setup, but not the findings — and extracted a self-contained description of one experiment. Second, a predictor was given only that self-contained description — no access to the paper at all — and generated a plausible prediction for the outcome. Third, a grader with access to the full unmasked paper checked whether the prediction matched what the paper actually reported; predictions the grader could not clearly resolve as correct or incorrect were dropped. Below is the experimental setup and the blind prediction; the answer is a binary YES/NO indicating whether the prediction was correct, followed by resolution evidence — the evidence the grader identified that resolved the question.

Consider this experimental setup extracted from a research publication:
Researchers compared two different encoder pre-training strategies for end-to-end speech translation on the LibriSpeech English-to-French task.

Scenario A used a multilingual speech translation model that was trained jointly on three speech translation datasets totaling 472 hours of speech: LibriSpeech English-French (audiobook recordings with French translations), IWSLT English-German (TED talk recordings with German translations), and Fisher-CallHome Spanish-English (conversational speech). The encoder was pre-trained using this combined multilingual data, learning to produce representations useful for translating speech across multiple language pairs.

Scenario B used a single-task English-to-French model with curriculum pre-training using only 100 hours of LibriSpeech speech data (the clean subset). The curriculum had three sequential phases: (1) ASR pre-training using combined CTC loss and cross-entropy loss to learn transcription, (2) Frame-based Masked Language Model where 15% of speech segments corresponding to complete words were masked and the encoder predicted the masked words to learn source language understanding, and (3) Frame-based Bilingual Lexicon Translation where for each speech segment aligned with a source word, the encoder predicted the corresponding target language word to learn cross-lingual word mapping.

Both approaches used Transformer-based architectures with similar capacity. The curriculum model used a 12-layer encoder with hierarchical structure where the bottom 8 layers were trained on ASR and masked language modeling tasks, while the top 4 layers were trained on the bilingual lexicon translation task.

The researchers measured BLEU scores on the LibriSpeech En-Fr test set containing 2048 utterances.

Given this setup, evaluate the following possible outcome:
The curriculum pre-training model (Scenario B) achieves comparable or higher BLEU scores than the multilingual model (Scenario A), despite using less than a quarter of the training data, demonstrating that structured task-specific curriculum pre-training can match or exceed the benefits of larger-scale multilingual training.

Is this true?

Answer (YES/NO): YES